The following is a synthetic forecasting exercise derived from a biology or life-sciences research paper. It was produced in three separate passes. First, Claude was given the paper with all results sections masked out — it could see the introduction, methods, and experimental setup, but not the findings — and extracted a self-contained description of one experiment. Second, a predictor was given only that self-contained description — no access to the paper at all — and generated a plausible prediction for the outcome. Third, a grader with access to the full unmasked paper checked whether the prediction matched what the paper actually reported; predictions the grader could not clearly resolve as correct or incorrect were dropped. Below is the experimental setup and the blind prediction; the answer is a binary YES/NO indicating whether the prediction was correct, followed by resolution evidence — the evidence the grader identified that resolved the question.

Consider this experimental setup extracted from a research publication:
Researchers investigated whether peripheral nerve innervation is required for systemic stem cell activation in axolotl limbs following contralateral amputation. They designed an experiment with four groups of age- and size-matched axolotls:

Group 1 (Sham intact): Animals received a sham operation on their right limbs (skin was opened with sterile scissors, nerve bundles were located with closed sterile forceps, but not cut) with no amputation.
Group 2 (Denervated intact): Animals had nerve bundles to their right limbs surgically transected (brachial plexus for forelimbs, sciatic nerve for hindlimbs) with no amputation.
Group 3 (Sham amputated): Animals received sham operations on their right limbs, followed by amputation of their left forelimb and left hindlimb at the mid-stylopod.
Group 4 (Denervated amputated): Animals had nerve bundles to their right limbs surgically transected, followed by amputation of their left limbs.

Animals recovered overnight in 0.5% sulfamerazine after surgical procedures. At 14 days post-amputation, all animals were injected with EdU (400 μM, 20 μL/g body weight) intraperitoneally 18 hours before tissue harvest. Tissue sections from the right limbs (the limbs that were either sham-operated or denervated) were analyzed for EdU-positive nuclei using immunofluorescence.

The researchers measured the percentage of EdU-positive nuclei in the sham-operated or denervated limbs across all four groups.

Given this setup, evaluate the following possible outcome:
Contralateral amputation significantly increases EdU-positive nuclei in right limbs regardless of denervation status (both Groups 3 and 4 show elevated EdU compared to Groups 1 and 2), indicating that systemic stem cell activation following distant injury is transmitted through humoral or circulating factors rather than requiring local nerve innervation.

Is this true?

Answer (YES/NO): NO